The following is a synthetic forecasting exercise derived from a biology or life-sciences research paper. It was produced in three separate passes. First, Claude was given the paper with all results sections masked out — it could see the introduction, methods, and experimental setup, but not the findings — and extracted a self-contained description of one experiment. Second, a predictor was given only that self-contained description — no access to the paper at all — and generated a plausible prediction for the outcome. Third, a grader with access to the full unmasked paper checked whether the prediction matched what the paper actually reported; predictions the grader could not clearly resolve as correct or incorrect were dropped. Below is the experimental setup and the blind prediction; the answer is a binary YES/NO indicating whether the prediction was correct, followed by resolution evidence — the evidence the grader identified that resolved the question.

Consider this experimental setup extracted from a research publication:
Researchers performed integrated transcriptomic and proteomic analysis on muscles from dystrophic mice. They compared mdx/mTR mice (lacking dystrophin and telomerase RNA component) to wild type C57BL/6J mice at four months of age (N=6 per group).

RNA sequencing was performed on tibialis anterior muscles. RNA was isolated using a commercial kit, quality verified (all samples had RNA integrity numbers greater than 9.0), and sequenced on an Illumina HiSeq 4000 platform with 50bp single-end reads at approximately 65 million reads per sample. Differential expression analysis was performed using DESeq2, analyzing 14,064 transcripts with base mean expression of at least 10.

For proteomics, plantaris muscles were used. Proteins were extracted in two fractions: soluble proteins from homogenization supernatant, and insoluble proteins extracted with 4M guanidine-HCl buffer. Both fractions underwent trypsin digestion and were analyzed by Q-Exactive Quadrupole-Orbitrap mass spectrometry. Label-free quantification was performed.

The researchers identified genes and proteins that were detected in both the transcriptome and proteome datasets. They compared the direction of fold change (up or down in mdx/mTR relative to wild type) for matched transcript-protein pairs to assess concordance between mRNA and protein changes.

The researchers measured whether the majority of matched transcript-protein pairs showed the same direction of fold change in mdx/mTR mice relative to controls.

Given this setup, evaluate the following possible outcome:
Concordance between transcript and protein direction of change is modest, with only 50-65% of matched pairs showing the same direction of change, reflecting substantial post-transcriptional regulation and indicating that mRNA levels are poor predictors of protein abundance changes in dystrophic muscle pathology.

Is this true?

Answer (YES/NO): YES